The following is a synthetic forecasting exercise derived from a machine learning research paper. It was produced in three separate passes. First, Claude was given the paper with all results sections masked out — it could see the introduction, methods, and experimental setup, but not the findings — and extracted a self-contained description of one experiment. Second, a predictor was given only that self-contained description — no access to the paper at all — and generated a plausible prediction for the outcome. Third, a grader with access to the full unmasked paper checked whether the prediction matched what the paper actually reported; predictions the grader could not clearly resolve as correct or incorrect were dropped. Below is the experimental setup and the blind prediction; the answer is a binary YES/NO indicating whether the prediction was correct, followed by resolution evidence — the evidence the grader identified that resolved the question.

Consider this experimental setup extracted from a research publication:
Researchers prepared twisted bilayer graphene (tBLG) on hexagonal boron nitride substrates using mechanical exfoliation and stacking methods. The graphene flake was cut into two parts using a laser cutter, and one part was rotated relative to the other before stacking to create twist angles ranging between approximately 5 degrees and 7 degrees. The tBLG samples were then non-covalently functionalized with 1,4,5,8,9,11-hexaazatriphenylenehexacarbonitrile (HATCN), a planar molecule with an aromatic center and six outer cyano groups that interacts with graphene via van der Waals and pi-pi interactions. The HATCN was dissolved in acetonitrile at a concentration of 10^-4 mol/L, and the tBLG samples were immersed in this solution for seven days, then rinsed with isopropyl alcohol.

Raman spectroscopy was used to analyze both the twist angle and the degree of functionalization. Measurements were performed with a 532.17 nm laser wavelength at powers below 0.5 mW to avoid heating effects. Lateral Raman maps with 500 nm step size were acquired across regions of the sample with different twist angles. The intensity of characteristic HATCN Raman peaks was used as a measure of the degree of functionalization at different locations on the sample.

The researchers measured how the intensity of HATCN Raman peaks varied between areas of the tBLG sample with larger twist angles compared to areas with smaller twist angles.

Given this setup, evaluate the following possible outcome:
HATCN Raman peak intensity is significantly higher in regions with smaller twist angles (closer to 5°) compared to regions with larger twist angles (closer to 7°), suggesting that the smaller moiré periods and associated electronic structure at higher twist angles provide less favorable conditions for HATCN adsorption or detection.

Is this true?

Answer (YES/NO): YES